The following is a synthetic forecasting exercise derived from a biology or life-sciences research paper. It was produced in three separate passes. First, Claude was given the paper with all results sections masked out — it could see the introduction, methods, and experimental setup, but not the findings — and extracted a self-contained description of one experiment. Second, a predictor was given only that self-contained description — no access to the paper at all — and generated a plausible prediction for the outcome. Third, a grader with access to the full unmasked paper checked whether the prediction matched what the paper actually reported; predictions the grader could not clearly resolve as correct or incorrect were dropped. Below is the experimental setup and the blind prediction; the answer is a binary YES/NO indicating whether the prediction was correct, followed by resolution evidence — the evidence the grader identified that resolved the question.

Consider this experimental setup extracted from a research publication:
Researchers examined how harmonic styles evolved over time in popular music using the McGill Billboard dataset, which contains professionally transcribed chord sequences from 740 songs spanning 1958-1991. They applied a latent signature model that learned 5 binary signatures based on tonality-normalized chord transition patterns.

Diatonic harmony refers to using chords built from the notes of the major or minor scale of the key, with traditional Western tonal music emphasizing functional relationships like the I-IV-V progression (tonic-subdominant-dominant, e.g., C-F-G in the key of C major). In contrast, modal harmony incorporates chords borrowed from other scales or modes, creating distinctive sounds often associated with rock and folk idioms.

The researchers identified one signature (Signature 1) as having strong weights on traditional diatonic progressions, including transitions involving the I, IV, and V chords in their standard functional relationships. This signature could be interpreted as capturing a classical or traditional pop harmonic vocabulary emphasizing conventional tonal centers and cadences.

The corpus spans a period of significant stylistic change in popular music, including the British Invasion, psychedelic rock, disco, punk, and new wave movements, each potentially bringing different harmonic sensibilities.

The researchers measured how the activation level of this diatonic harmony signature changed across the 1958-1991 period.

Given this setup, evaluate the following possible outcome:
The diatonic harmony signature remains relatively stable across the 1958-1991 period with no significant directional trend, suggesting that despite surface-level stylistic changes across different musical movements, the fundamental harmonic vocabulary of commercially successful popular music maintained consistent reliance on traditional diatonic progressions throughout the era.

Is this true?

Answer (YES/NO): NO